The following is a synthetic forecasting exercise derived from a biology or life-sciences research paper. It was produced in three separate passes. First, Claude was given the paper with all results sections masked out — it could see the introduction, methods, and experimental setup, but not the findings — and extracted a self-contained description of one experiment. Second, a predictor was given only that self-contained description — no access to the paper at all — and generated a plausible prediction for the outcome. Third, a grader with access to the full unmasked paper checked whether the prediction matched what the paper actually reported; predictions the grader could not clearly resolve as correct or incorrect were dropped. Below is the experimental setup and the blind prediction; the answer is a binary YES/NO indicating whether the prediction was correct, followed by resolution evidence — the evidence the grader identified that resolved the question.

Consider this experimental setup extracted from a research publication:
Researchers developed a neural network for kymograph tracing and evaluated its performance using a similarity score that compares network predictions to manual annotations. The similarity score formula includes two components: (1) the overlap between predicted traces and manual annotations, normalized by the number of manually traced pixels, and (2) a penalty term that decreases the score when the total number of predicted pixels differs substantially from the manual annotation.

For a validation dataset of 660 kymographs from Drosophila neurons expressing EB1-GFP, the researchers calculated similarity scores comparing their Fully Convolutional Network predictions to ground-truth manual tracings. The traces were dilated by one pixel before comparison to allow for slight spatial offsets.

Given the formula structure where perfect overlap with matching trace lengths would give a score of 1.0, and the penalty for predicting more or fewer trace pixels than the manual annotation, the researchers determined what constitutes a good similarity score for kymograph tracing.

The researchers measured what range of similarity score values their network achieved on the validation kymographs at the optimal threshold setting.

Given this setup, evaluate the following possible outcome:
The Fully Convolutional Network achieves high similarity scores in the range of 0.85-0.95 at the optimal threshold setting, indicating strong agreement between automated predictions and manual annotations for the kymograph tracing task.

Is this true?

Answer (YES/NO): NO